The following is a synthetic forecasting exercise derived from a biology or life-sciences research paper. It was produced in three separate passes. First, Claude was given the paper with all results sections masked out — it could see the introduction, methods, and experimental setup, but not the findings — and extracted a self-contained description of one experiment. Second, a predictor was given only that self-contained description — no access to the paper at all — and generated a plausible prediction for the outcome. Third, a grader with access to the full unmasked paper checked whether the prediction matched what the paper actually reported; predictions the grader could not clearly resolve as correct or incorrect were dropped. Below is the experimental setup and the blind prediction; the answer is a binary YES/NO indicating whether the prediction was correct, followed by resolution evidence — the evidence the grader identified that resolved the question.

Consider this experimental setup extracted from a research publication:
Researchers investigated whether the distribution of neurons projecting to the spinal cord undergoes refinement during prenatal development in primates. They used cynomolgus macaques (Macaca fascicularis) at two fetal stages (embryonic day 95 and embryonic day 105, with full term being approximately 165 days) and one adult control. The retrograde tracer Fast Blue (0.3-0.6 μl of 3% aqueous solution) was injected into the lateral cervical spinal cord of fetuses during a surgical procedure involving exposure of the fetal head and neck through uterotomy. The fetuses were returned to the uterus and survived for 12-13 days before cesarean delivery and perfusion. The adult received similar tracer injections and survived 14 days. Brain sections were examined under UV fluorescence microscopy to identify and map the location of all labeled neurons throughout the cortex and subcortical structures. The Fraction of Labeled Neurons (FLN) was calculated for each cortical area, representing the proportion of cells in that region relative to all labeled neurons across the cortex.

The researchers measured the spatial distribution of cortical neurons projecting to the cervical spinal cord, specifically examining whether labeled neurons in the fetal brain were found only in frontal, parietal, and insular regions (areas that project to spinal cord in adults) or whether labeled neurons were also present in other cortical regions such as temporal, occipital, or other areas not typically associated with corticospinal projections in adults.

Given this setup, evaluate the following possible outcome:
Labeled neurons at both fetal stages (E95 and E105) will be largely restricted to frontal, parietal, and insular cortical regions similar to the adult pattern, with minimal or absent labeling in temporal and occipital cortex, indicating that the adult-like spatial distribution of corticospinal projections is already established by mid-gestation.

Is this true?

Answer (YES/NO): NO